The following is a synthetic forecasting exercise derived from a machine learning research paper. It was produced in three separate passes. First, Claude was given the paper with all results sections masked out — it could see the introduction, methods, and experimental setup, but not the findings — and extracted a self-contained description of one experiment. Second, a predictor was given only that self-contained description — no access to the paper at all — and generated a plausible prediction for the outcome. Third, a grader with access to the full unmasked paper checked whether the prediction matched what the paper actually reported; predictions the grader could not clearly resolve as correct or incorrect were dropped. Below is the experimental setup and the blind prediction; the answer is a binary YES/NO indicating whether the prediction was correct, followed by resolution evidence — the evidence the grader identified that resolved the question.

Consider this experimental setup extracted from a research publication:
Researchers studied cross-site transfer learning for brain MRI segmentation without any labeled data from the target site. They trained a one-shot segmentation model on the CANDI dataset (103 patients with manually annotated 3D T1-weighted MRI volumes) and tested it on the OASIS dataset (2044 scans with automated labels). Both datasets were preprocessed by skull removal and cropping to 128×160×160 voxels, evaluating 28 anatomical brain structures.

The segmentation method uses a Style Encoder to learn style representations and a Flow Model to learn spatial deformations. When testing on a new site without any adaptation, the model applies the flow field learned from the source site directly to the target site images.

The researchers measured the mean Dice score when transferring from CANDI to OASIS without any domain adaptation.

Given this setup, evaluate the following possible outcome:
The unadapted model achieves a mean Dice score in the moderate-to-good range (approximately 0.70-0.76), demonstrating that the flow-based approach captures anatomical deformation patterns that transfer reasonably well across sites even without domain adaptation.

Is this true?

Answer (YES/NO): NO